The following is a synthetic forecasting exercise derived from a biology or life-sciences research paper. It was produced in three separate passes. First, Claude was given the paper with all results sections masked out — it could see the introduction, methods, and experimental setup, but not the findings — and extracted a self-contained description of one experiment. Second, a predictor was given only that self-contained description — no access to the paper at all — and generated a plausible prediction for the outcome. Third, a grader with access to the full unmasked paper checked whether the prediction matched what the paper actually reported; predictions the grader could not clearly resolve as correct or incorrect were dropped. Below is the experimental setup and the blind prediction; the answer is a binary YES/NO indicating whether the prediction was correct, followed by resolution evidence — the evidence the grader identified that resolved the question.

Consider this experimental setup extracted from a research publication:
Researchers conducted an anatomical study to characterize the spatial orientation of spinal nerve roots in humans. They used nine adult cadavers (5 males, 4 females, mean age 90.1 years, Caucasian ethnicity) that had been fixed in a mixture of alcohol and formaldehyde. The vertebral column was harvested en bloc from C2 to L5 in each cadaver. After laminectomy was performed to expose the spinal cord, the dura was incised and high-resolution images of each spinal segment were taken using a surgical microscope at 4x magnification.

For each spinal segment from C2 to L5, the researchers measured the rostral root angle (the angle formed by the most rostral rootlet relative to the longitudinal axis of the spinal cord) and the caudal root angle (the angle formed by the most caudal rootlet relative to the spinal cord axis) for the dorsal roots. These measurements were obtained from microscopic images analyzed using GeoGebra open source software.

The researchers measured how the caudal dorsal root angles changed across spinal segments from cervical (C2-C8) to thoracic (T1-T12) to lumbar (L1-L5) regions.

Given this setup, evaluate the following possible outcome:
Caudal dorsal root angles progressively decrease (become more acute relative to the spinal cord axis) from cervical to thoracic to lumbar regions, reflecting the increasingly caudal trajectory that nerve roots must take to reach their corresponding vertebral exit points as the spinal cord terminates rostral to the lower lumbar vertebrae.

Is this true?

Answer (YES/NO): YES